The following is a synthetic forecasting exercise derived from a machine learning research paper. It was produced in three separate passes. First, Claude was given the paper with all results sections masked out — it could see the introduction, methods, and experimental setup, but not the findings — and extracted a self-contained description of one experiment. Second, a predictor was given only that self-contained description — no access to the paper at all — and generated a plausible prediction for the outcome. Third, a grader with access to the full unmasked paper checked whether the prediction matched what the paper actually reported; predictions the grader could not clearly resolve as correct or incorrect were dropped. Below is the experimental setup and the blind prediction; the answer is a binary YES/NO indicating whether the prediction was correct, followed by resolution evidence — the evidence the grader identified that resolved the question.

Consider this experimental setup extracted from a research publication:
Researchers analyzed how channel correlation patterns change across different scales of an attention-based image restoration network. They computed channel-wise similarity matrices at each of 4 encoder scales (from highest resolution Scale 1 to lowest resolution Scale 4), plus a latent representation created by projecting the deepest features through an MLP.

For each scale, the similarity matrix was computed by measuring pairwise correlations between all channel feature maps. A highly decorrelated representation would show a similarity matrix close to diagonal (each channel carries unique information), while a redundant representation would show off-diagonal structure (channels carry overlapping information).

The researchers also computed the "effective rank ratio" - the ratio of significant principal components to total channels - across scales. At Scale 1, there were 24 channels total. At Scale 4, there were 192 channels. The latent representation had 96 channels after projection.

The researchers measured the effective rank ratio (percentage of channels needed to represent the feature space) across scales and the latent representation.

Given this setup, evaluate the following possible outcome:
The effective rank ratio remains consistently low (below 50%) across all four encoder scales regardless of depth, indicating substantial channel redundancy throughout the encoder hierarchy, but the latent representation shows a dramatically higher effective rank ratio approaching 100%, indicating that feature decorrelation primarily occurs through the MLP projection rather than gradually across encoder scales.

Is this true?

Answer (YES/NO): NO